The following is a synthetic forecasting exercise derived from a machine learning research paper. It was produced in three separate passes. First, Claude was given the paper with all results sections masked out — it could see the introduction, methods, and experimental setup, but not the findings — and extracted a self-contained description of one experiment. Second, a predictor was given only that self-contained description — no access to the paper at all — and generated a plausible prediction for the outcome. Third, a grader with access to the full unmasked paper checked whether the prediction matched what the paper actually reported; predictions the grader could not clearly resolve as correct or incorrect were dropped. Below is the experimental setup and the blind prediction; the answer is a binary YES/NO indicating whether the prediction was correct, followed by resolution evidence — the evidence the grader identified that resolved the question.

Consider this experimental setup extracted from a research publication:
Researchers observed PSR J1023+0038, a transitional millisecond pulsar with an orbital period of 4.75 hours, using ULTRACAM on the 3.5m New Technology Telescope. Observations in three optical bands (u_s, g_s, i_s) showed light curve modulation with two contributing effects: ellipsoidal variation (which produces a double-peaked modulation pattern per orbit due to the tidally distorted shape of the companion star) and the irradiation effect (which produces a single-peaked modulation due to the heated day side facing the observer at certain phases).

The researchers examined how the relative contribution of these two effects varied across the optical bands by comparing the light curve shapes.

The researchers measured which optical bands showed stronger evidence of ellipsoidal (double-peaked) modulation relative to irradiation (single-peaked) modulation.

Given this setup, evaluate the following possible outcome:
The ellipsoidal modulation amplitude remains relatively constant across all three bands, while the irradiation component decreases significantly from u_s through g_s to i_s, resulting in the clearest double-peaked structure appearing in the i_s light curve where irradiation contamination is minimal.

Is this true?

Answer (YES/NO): NO